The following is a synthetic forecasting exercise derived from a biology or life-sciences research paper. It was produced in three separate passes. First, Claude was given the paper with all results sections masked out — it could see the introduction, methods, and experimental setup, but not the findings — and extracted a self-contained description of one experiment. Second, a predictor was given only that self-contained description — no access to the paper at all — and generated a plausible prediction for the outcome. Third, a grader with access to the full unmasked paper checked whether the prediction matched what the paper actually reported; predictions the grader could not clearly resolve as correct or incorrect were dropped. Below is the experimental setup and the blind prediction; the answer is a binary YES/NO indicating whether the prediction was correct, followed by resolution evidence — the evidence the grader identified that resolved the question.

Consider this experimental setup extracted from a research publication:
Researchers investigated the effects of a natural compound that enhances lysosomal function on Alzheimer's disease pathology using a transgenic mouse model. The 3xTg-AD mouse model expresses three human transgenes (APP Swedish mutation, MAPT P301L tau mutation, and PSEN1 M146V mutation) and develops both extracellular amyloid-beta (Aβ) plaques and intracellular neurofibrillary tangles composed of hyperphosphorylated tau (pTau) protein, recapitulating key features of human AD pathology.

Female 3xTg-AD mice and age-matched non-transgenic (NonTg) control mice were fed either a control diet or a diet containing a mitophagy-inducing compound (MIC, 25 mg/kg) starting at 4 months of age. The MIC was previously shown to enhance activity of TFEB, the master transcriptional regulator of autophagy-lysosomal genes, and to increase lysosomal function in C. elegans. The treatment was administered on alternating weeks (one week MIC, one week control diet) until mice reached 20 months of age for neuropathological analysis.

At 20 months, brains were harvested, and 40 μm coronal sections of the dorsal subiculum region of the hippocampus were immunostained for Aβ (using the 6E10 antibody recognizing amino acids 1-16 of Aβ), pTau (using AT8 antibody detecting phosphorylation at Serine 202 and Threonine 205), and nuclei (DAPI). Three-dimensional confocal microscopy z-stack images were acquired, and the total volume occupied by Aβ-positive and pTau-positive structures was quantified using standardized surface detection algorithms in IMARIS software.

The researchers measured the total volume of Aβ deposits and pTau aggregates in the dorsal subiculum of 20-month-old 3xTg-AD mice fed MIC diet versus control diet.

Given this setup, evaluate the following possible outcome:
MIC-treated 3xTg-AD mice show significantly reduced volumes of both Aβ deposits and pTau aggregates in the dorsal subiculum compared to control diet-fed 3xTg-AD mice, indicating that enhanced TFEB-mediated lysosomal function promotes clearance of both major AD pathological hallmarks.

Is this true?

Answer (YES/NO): NO